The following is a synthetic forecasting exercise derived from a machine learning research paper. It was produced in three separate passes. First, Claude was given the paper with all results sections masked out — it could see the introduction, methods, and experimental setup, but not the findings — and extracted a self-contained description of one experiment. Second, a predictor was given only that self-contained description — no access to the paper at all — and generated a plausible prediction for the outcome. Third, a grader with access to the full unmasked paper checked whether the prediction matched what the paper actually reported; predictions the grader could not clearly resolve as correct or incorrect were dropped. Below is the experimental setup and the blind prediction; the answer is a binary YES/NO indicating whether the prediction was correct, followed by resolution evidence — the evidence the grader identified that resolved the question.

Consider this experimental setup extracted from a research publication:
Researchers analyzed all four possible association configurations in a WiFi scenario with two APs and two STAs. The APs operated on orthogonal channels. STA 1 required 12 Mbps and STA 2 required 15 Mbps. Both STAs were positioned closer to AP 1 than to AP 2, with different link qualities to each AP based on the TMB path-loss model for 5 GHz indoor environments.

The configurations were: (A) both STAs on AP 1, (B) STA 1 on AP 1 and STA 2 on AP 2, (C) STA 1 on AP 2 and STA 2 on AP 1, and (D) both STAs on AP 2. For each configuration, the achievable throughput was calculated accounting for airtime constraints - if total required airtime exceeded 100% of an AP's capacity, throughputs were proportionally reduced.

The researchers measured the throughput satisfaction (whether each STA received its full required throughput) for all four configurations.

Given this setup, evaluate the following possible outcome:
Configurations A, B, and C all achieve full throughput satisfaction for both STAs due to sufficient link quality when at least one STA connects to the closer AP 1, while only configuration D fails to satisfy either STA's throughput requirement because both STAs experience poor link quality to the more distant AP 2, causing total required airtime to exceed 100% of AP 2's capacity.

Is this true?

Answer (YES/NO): NO